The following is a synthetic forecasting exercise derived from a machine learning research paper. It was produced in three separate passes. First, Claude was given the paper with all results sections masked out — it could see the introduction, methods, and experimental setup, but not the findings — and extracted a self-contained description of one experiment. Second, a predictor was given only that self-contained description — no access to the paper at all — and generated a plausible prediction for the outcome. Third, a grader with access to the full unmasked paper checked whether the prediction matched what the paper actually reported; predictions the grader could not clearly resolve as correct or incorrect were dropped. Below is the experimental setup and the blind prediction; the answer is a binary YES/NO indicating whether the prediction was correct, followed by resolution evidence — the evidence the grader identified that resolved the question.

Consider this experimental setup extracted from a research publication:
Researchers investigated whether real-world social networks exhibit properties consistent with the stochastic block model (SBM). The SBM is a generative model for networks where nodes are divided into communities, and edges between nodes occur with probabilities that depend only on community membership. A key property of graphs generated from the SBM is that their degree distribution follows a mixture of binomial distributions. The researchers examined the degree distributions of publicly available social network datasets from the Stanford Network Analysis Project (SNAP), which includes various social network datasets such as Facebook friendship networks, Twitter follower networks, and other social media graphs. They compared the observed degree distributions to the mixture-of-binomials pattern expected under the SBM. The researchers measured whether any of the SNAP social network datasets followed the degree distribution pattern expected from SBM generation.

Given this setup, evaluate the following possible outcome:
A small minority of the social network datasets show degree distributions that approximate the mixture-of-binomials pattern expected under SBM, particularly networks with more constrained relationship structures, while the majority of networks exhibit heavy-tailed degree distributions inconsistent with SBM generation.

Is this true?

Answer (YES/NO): NO